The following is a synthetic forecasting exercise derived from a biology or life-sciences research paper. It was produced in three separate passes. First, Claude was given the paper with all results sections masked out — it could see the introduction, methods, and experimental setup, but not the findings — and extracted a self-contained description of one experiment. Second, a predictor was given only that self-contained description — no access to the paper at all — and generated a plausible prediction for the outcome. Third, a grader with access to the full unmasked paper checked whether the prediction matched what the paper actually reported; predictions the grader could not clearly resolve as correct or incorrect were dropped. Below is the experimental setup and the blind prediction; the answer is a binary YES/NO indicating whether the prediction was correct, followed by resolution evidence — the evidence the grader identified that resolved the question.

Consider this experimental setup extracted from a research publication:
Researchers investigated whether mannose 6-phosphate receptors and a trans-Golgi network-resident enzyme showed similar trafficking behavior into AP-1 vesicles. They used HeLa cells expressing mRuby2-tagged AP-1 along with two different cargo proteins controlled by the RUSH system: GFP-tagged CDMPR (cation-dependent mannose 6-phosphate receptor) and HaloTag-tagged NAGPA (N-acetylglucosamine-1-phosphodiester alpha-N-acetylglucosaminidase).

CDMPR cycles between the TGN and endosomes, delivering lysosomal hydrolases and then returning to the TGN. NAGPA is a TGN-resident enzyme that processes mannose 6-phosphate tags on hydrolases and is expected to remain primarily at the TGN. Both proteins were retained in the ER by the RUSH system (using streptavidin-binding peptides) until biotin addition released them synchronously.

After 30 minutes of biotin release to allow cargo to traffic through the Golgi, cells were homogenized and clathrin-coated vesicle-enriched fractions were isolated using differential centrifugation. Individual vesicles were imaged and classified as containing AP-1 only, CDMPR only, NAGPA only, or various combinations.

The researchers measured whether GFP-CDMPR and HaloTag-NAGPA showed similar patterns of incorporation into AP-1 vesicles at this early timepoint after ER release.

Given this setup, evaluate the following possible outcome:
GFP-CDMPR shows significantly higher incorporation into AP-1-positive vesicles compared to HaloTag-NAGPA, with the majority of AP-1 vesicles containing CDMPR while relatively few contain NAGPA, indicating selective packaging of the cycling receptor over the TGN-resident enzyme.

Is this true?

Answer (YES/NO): YES